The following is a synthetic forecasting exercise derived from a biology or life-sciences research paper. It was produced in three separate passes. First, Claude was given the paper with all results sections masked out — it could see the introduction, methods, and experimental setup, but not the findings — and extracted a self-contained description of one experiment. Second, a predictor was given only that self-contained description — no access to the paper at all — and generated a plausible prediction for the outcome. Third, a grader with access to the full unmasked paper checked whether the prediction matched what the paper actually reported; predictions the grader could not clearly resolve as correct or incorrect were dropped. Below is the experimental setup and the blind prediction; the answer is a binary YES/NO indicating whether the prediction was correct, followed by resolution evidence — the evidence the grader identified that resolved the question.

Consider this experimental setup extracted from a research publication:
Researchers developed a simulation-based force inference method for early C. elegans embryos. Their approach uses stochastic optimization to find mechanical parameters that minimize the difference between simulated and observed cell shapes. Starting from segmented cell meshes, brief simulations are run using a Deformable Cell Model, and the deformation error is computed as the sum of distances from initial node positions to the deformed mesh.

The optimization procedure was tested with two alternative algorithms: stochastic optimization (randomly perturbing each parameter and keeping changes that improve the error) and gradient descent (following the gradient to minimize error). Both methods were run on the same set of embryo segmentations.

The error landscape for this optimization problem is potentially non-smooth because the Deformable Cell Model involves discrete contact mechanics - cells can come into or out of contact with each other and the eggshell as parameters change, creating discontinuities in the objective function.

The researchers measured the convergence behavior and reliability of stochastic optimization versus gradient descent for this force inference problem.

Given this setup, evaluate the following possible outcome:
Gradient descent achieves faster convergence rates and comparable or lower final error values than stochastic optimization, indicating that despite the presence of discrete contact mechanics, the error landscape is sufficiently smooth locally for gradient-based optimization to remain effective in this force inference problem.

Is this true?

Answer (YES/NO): NO